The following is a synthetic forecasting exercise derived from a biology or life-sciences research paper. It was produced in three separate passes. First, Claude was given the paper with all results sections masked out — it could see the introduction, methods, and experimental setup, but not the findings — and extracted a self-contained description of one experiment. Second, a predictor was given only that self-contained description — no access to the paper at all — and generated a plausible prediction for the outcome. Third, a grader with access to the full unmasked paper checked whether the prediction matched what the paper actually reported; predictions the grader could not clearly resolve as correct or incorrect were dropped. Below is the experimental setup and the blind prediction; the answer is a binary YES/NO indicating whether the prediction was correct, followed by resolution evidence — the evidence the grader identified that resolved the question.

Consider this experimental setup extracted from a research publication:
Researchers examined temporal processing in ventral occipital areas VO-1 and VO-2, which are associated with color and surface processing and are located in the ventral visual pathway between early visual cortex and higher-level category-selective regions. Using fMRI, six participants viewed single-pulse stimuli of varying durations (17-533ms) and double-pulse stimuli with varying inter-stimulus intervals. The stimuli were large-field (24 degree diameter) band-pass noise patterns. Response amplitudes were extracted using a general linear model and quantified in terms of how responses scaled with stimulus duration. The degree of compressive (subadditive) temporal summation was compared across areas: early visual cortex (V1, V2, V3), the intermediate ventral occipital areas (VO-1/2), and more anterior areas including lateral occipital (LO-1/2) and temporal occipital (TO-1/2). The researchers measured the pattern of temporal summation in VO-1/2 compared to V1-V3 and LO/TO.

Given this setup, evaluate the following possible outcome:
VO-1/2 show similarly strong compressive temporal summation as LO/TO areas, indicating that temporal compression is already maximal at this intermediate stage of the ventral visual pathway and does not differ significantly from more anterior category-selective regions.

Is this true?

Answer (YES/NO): YES